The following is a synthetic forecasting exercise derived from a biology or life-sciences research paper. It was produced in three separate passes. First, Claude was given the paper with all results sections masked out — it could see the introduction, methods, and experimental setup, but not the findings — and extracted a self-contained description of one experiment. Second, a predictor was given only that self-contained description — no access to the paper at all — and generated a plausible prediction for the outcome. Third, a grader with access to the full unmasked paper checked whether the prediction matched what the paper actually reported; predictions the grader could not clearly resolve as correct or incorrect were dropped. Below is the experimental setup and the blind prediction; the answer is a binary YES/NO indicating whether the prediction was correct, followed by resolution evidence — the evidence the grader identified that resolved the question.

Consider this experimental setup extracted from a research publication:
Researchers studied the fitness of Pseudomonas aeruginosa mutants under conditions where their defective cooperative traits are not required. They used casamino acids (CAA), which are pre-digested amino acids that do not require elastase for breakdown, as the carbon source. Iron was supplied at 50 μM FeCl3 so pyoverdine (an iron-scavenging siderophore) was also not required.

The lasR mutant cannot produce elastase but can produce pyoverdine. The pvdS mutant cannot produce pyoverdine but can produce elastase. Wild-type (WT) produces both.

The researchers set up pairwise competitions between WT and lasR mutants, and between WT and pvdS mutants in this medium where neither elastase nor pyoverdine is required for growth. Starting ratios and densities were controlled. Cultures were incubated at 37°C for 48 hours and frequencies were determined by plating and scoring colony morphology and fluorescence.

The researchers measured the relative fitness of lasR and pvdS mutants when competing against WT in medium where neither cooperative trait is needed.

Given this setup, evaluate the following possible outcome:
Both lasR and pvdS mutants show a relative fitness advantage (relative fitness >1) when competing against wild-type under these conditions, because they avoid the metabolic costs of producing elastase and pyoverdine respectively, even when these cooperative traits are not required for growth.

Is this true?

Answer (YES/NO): NO